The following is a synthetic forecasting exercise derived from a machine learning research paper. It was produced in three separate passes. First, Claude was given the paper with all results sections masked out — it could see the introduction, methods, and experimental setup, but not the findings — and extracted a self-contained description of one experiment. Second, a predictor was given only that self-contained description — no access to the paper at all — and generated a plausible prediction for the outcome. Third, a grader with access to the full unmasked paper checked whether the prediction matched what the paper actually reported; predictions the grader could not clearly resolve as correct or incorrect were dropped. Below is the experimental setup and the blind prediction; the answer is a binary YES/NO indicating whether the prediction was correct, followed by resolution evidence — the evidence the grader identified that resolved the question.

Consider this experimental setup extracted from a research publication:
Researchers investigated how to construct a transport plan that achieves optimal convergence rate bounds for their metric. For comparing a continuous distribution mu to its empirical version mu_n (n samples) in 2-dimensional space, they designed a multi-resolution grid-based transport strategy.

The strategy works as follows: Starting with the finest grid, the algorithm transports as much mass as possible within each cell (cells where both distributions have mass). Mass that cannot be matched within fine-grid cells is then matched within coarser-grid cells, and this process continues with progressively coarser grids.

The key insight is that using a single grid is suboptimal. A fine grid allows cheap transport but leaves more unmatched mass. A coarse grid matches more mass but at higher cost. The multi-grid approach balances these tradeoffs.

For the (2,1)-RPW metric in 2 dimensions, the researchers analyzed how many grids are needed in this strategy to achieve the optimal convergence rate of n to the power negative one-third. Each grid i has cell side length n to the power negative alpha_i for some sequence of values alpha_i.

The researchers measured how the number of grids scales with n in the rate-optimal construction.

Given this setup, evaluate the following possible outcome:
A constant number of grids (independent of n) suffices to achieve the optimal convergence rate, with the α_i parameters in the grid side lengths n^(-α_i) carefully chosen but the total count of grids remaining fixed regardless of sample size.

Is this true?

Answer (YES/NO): NO